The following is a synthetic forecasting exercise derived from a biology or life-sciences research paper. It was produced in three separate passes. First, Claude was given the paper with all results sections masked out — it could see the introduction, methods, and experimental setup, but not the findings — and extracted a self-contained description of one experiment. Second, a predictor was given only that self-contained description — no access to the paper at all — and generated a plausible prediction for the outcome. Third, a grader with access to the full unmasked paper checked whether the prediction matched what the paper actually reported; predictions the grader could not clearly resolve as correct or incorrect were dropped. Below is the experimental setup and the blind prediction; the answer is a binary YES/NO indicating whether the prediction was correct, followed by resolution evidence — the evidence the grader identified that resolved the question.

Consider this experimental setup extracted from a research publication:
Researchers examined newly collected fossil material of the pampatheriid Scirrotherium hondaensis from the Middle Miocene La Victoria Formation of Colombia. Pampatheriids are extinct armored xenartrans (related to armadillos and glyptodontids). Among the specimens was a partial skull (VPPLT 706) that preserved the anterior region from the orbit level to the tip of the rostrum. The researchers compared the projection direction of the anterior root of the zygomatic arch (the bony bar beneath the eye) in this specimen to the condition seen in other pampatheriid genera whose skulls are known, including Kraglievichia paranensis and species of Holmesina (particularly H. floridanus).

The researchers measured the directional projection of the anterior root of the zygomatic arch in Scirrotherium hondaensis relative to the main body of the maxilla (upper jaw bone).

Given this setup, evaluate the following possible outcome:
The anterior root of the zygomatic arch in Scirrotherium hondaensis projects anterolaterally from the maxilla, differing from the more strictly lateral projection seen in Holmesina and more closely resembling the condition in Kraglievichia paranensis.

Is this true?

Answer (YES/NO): NO